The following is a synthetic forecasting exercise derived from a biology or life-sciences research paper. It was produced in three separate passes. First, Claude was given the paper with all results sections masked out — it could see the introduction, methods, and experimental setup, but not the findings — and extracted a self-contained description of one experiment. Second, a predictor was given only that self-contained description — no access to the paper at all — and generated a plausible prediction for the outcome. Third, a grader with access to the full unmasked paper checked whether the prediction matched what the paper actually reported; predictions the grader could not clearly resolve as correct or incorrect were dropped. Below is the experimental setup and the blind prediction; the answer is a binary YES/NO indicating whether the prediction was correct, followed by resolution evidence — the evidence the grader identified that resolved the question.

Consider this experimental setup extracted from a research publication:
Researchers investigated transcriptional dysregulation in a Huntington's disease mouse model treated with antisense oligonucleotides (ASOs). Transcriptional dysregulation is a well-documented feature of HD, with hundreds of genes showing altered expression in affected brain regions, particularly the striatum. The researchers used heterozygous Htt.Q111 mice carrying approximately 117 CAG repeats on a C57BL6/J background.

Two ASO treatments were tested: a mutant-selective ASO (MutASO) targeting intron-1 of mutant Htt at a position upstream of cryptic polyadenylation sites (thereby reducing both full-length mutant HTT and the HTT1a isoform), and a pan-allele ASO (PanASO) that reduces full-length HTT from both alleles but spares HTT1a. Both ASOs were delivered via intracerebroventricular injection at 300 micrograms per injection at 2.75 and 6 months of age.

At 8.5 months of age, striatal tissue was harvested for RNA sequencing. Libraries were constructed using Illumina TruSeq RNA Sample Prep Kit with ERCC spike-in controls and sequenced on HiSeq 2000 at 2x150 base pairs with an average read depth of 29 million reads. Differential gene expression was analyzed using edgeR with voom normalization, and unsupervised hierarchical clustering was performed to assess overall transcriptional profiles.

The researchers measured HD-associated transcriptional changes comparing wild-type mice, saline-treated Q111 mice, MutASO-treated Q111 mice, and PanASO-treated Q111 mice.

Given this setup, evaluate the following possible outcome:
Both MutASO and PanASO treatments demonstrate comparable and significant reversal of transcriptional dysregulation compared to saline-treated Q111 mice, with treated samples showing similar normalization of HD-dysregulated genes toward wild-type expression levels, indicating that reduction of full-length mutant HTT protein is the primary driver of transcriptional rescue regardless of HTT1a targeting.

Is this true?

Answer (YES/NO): NO